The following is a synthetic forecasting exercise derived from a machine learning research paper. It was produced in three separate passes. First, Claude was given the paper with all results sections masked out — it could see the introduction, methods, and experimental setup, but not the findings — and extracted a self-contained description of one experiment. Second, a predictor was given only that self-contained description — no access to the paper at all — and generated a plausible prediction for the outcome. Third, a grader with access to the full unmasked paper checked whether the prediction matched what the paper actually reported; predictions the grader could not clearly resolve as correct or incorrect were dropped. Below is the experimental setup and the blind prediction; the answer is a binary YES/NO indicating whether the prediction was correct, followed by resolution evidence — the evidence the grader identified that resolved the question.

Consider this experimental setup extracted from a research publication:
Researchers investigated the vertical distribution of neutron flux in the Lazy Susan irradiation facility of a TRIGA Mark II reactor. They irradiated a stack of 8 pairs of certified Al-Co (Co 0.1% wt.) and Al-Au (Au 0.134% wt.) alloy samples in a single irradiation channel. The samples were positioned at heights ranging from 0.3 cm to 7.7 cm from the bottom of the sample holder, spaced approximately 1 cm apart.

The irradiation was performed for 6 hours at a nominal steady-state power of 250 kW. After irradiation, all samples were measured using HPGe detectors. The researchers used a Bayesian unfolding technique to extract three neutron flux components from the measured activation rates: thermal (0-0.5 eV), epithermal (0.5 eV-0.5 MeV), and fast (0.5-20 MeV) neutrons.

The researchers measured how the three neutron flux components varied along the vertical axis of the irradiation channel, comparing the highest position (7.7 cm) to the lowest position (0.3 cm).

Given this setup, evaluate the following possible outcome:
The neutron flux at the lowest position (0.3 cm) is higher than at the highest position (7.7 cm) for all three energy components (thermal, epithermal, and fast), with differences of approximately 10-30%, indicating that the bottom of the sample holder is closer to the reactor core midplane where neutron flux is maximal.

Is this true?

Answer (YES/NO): NO